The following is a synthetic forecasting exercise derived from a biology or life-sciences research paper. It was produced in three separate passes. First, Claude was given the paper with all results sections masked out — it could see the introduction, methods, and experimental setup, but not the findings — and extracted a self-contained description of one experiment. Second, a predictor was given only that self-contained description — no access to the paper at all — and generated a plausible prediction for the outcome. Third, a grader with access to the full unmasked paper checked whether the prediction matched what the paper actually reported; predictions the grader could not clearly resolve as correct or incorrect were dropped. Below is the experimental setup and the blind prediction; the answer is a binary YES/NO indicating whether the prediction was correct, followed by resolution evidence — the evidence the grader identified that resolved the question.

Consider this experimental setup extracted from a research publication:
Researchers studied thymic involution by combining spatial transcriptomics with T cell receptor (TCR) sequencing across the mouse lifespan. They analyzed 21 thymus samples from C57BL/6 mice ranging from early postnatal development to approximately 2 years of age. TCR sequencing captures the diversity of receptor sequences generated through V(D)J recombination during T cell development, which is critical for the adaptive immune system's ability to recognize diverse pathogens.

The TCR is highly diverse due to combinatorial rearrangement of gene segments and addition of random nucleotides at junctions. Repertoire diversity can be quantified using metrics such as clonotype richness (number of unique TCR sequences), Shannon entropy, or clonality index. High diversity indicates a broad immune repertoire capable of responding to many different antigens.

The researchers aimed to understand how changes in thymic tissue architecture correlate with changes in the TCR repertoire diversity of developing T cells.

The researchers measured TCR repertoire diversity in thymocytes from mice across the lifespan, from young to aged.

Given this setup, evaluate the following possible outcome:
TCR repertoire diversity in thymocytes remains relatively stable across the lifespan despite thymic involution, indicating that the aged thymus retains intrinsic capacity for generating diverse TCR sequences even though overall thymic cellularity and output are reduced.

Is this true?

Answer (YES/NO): NO